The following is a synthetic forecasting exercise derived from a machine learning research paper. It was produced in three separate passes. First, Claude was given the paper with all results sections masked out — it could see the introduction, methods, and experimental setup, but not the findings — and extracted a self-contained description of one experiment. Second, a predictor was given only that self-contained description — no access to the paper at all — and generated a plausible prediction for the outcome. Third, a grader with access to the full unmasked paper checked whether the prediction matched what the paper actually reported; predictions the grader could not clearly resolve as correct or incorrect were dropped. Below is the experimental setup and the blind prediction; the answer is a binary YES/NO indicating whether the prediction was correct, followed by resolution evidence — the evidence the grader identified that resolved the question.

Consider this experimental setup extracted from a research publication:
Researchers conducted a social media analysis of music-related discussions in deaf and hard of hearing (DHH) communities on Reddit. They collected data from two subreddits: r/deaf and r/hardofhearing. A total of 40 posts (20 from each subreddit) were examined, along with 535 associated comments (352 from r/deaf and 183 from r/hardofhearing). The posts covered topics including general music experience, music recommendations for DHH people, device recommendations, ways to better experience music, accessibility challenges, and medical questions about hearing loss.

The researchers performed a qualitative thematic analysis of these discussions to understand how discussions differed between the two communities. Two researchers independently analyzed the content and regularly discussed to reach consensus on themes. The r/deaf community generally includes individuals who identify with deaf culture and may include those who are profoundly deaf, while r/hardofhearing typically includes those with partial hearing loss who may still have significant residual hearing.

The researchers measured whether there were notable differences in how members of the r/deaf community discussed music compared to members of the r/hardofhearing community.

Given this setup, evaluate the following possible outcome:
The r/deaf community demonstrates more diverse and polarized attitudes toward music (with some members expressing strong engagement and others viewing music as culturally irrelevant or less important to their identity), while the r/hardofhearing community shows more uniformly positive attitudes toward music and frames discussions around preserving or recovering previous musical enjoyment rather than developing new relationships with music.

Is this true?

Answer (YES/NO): NO